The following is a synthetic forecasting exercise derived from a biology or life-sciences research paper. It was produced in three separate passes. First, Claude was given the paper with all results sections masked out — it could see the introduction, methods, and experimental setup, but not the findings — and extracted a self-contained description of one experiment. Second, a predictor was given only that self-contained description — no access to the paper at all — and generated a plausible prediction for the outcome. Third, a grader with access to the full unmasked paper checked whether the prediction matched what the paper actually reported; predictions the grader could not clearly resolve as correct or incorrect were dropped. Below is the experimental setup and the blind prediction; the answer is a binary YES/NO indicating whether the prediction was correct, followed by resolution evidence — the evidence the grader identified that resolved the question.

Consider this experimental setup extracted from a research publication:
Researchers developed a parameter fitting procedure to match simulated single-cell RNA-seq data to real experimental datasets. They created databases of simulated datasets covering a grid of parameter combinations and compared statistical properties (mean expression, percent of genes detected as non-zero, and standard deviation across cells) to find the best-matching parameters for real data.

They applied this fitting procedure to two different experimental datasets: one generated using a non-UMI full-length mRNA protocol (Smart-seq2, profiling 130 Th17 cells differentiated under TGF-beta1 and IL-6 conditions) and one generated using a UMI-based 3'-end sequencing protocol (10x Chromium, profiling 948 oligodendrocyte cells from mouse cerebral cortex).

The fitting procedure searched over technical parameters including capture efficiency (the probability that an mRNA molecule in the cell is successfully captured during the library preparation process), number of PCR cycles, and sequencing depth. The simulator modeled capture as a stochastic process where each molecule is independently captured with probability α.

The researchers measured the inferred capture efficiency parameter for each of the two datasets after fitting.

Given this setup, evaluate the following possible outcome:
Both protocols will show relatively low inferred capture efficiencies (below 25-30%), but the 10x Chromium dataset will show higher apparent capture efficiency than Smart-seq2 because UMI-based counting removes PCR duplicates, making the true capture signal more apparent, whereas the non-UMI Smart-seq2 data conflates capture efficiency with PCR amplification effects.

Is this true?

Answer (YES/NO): NO